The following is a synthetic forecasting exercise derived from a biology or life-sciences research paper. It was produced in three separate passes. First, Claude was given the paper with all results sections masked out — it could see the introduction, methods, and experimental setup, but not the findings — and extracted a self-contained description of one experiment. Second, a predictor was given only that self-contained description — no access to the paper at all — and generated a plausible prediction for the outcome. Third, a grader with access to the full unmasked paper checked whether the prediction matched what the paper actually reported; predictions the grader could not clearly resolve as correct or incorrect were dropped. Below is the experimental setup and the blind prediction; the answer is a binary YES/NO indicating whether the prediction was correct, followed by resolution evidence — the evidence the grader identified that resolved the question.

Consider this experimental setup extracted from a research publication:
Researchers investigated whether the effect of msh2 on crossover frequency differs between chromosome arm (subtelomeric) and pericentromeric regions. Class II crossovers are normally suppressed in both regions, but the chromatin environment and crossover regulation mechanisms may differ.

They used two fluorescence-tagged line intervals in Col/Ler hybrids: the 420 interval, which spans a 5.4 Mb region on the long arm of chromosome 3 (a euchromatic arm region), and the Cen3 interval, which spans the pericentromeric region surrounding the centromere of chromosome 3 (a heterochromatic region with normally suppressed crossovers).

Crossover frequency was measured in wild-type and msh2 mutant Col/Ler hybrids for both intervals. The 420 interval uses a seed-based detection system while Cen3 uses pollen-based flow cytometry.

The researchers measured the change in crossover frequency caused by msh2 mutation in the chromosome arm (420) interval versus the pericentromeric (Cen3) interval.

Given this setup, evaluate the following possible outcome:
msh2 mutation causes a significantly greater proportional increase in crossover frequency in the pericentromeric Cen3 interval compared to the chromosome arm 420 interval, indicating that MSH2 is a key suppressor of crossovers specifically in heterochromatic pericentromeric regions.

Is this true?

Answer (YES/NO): NO